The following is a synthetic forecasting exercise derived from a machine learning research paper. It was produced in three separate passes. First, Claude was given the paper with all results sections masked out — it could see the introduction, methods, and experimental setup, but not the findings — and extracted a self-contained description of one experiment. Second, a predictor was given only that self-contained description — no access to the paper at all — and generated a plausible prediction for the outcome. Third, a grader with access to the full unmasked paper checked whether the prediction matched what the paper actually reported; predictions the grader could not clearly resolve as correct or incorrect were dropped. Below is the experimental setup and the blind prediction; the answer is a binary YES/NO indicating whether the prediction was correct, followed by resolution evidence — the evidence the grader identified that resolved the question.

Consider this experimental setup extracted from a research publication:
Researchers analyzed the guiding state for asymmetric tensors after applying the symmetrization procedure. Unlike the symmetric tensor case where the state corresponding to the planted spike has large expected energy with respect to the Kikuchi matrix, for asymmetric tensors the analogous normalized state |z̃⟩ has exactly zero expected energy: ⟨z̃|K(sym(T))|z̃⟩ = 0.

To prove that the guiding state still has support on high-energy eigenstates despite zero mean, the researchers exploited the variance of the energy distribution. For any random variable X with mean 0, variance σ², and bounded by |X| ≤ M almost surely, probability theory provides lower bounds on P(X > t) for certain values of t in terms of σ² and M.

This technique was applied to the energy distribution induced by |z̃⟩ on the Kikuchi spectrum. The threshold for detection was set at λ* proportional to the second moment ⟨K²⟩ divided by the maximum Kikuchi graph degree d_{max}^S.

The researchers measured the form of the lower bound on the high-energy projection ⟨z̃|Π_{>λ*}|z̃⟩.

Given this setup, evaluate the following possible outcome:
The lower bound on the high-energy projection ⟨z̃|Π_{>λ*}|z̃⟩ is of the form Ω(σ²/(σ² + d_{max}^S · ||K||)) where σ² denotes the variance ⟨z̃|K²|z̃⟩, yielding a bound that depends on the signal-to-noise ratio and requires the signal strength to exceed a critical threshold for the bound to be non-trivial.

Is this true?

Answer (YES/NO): NO